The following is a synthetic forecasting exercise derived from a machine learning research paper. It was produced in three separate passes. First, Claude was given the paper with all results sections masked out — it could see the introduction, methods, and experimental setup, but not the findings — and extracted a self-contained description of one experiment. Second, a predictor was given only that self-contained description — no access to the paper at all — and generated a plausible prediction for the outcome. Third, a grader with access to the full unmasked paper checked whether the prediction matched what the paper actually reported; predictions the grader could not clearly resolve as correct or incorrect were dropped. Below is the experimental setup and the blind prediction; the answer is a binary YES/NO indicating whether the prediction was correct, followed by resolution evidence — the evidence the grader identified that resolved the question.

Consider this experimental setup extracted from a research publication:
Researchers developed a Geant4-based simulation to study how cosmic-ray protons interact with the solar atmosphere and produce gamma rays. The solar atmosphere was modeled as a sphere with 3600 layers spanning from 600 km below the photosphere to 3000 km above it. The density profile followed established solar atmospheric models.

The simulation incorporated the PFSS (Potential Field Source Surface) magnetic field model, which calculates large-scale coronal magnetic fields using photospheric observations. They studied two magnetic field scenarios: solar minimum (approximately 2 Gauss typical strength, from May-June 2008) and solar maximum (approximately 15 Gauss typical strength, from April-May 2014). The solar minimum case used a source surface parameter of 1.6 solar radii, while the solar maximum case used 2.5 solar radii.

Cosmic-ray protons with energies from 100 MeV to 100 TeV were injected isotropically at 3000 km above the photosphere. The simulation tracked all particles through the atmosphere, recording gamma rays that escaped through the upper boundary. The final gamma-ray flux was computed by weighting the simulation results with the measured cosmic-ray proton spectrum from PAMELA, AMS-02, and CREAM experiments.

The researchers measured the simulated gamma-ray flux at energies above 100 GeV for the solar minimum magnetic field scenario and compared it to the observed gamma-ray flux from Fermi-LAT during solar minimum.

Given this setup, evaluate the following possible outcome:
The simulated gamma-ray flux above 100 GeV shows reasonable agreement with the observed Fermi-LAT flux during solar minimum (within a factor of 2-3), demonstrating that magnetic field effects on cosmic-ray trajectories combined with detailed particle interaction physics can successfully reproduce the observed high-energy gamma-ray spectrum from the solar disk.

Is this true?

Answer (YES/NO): NO